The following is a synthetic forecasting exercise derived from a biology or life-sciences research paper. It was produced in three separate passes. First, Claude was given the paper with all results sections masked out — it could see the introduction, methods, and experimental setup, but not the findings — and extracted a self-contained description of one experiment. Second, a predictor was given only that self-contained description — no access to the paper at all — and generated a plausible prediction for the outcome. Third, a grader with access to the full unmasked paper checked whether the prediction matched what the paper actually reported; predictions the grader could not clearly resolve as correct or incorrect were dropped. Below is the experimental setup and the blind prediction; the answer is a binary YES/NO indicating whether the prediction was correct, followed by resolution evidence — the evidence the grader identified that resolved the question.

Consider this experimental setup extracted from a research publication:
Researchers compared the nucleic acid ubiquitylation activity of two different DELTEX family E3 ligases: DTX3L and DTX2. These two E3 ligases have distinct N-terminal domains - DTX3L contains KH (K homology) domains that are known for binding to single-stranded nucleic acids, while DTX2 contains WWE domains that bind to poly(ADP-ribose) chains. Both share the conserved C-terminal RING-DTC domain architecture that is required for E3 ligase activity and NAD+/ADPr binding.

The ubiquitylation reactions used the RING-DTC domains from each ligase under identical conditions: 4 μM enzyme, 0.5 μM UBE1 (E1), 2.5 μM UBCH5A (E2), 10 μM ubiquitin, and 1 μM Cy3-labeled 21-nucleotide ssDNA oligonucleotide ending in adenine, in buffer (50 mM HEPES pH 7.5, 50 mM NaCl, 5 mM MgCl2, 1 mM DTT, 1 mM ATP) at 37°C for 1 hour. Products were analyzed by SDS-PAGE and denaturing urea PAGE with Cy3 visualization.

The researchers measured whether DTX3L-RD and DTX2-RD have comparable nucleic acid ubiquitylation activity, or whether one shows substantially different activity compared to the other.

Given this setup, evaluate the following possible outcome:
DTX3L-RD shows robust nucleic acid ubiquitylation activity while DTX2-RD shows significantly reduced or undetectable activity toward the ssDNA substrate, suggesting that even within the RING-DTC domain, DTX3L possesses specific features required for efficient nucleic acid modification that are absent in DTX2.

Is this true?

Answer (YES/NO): YES